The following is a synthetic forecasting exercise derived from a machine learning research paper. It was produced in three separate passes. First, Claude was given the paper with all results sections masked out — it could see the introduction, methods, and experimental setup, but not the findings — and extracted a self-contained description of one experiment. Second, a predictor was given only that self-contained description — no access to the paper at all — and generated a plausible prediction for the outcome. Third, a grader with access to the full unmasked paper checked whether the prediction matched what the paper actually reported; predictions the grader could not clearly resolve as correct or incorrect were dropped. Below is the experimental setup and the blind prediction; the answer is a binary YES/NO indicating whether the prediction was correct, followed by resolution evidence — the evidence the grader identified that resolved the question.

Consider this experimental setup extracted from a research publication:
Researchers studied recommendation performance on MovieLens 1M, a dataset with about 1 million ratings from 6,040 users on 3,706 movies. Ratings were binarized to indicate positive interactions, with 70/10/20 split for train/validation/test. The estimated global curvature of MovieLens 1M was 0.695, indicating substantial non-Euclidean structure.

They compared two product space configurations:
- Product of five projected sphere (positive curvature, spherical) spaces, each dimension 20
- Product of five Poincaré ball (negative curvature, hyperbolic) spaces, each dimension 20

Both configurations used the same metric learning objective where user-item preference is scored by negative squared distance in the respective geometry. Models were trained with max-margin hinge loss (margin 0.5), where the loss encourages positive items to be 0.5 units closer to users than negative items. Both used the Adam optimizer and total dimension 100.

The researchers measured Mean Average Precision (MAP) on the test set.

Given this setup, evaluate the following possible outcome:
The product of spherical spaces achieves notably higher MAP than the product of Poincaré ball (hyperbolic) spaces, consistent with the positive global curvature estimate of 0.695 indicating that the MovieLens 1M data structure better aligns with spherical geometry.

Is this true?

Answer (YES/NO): NO